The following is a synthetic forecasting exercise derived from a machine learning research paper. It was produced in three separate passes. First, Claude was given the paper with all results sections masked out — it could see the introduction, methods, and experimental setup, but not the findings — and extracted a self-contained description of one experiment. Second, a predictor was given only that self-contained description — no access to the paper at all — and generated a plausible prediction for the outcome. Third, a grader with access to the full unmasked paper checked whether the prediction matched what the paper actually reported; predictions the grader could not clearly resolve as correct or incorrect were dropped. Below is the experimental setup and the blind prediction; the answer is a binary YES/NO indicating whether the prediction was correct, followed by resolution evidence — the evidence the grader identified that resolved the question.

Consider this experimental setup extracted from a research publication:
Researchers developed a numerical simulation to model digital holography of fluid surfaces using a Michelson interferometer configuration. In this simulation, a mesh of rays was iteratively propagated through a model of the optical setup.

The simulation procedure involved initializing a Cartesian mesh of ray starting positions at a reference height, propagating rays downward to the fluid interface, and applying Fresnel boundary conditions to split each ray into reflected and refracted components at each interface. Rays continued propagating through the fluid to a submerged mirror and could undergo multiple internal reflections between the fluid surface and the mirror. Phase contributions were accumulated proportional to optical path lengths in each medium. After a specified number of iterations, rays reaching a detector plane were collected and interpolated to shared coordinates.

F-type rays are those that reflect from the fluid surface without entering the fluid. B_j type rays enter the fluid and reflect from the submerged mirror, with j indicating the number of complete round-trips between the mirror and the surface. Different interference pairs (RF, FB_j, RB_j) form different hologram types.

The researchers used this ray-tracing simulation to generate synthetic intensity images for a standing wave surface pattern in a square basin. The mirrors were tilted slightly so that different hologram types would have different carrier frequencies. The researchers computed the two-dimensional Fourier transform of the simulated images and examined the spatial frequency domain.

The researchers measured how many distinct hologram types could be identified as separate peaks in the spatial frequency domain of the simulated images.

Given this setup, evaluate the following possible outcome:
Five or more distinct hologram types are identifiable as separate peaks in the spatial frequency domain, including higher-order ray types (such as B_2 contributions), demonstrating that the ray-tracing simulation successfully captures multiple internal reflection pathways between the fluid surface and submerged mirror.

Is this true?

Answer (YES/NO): NO